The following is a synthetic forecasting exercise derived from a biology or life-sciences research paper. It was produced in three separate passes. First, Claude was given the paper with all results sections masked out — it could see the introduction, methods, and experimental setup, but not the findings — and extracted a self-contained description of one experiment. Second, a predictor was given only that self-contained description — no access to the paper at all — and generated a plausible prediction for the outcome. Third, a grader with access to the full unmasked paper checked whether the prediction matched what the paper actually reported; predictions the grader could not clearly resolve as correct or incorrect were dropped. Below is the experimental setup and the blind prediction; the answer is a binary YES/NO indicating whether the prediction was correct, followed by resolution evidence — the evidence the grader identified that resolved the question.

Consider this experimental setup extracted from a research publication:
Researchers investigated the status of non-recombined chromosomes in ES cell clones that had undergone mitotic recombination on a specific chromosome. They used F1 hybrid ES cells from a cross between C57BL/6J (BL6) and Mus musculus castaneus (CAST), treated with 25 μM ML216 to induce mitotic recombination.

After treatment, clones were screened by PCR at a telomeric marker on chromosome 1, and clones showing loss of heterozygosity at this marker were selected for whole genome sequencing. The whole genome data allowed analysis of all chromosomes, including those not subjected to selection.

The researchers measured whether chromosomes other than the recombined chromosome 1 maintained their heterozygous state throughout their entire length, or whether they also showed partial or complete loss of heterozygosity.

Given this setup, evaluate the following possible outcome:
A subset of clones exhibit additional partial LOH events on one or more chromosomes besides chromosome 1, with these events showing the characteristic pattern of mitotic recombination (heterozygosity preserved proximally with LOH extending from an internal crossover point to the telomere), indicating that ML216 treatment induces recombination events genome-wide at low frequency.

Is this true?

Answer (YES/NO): YES